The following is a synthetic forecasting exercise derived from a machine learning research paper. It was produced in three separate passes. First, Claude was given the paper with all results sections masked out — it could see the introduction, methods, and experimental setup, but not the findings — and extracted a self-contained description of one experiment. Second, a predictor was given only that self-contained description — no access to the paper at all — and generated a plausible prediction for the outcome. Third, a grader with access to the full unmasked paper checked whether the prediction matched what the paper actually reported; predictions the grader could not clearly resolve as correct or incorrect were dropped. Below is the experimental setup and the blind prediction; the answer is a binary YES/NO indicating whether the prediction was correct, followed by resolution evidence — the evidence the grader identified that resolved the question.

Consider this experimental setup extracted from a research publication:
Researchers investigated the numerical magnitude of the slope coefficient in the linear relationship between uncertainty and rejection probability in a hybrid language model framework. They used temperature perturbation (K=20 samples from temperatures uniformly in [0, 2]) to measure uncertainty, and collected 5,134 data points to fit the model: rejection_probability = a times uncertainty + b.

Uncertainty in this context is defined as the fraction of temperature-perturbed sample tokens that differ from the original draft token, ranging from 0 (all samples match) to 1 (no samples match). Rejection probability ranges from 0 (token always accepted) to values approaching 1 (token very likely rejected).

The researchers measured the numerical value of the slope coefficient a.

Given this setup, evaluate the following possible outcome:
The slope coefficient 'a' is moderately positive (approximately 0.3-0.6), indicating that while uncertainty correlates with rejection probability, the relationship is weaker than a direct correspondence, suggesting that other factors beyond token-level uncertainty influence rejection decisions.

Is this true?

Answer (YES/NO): NO